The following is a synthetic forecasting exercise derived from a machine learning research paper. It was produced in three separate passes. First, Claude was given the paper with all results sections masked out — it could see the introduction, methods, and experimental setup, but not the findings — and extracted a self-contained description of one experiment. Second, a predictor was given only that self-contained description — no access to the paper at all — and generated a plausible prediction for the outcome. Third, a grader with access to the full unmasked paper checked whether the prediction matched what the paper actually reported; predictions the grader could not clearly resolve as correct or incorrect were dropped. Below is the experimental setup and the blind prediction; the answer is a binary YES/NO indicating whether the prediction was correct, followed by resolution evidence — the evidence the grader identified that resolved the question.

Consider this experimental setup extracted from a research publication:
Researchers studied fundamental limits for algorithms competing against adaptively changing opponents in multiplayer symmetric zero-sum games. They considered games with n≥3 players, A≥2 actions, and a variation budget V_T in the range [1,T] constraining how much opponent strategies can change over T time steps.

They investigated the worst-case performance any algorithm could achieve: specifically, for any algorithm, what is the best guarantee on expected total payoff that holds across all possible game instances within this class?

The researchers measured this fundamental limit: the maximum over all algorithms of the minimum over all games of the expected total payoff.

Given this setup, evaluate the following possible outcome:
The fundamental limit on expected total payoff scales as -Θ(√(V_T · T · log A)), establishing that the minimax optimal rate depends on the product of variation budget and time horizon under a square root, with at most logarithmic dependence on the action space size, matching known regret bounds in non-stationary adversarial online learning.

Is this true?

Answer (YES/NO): NO